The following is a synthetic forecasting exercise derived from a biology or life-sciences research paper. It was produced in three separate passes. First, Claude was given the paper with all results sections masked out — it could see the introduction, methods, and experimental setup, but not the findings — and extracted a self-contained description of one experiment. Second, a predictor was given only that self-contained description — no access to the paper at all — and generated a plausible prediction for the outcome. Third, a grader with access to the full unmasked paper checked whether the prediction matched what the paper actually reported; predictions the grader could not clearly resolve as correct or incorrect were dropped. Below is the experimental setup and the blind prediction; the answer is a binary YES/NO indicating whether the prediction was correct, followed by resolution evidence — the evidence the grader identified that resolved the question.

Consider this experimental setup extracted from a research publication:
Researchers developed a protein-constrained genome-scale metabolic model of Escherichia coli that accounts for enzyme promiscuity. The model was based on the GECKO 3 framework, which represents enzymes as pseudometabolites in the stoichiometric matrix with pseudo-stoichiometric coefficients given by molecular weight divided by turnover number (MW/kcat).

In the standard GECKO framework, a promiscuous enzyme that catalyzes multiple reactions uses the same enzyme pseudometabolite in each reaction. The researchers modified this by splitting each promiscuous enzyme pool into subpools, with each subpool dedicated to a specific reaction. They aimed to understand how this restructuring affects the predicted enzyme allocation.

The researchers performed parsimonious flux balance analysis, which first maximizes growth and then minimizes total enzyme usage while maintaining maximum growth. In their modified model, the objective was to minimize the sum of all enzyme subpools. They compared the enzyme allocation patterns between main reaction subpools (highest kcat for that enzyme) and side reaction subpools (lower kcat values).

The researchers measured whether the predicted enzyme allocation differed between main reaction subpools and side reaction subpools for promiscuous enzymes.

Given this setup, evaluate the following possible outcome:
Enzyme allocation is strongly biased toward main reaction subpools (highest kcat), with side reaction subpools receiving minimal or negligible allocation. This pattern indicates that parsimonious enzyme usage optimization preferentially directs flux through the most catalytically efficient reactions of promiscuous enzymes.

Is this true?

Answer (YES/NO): YES